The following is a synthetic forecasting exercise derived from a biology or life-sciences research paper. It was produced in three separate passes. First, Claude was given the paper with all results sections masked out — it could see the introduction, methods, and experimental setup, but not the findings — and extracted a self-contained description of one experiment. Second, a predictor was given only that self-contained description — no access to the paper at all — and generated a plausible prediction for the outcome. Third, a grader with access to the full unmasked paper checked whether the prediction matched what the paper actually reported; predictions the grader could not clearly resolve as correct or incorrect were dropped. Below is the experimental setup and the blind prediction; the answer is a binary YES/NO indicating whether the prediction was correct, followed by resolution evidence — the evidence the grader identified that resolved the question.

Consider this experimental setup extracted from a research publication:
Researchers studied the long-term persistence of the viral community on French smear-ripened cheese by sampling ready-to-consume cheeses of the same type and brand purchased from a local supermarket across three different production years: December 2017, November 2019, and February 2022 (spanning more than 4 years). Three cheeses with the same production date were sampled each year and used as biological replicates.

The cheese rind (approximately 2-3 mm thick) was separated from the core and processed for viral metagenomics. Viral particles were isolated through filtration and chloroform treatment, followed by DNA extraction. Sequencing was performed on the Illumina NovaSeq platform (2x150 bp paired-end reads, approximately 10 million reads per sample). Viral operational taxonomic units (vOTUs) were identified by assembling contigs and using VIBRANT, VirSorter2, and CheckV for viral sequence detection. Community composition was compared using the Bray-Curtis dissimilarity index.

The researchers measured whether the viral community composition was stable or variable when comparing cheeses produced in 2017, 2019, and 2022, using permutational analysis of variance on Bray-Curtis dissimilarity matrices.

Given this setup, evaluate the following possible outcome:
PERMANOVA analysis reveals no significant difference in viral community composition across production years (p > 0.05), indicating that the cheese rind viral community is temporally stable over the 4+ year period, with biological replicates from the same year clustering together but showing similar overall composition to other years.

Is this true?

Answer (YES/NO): NO